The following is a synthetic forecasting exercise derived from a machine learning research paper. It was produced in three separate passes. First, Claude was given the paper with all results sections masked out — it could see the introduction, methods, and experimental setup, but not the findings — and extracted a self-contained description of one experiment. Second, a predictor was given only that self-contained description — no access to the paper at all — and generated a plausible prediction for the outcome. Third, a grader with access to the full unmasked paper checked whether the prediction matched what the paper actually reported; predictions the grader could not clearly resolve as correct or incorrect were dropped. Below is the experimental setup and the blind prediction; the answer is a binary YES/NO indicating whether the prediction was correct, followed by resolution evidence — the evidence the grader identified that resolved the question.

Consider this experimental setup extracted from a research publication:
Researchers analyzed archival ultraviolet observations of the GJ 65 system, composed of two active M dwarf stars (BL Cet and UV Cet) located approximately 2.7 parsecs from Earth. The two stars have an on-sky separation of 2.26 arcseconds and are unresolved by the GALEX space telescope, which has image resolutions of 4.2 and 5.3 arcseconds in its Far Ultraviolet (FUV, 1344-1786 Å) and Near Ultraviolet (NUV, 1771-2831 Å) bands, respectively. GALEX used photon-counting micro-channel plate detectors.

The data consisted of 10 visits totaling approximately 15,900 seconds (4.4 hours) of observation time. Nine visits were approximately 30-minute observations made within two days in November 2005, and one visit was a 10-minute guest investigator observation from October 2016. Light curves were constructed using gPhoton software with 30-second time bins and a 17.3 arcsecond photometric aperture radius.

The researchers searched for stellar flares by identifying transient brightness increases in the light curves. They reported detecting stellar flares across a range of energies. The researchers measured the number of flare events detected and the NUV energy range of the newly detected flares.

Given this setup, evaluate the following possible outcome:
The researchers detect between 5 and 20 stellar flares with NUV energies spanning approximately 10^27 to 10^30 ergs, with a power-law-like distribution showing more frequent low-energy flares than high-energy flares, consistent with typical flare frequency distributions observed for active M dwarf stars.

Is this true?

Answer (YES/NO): NO